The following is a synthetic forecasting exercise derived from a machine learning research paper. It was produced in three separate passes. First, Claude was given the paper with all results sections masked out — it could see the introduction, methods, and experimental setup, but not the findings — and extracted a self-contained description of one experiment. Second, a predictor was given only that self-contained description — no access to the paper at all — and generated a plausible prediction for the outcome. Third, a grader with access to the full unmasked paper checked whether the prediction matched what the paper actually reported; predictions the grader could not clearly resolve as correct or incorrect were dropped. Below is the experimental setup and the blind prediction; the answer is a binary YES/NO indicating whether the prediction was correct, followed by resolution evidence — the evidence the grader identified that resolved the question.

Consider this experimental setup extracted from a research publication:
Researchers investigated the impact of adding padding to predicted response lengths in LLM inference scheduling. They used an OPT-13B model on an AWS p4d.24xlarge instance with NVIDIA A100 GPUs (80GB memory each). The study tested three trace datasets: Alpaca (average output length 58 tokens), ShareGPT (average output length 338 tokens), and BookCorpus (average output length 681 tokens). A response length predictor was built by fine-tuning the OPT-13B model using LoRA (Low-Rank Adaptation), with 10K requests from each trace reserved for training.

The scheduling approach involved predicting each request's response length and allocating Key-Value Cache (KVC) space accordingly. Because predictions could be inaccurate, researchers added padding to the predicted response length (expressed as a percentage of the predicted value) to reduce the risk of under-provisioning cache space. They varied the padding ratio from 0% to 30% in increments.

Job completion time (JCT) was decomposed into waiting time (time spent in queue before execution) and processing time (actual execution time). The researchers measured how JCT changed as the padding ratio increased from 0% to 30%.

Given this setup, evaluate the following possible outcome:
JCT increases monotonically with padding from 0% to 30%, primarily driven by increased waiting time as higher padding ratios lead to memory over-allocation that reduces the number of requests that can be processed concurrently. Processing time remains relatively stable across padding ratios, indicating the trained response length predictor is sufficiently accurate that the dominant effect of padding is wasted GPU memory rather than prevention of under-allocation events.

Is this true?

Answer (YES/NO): NO